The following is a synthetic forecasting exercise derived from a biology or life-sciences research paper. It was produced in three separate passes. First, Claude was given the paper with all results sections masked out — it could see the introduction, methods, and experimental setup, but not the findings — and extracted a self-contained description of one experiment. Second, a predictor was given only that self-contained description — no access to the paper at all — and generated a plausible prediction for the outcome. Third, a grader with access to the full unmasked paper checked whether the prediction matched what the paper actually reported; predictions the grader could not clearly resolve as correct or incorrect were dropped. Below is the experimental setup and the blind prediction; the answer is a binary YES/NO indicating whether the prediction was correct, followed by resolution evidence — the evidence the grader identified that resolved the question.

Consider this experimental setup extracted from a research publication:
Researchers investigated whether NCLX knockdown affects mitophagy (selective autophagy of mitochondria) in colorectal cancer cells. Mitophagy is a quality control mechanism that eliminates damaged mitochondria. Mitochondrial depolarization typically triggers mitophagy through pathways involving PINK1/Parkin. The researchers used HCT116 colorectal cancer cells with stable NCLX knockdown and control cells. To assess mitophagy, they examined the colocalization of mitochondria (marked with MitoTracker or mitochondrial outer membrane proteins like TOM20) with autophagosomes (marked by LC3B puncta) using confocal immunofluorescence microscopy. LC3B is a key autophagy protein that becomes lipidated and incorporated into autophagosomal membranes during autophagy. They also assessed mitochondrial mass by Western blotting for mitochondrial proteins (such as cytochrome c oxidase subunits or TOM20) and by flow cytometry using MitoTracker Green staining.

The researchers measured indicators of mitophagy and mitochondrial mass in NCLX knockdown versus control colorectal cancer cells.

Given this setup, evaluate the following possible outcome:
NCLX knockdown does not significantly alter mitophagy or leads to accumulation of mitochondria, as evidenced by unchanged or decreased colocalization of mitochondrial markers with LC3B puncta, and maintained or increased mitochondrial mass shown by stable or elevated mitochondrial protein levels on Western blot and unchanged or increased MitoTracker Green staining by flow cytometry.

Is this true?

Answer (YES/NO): NO